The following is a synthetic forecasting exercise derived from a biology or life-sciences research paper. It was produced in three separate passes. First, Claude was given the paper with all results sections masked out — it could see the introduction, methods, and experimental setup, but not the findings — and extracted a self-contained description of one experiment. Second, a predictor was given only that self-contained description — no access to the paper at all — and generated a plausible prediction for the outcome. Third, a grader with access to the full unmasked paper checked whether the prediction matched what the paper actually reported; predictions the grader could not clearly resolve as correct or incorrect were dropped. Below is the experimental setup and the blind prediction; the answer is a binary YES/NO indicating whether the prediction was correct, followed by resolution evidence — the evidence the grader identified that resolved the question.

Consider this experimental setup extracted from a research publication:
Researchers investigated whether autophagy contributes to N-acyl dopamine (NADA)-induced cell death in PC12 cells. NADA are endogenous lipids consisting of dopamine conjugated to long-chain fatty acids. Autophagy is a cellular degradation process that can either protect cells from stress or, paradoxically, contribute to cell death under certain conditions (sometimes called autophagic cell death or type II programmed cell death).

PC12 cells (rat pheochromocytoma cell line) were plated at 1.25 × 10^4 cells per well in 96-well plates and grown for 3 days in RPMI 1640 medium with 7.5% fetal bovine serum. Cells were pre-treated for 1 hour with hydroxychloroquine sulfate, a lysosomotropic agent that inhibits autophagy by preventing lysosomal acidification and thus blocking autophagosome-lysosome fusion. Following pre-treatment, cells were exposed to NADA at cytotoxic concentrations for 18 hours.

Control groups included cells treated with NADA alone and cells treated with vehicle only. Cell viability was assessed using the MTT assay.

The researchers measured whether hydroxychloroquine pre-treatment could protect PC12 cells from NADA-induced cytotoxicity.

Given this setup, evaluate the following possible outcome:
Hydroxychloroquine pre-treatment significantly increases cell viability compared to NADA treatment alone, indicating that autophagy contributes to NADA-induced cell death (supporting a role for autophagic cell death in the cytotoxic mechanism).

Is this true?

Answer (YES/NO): NO